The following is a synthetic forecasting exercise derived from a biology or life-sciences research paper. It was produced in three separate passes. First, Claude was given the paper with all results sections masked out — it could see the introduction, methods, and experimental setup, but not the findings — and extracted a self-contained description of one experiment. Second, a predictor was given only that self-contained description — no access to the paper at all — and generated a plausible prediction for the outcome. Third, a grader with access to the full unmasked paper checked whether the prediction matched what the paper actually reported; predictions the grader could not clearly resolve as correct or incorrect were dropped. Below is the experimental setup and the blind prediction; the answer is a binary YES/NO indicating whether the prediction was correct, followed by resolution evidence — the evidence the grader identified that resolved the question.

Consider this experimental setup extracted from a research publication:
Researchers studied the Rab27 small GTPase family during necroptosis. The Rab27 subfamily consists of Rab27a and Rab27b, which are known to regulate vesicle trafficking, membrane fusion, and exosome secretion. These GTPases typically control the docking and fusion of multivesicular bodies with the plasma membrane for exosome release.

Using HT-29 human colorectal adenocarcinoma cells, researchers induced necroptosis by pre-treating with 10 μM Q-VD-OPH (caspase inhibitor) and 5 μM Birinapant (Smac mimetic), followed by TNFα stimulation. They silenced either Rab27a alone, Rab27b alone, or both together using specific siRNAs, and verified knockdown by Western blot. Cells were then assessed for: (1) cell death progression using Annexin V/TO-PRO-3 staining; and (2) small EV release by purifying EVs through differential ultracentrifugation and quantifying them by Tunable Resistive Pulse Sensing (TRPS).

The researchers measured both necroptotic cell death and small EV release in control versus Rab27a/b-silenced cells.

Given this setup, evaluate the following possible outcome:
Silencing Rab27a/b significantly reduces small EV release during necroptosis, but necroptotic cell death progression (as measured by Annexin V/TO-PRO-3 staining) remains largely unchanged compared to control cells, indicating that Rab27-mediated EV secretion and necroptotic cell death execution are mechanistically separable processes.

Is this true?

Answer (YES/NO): NO